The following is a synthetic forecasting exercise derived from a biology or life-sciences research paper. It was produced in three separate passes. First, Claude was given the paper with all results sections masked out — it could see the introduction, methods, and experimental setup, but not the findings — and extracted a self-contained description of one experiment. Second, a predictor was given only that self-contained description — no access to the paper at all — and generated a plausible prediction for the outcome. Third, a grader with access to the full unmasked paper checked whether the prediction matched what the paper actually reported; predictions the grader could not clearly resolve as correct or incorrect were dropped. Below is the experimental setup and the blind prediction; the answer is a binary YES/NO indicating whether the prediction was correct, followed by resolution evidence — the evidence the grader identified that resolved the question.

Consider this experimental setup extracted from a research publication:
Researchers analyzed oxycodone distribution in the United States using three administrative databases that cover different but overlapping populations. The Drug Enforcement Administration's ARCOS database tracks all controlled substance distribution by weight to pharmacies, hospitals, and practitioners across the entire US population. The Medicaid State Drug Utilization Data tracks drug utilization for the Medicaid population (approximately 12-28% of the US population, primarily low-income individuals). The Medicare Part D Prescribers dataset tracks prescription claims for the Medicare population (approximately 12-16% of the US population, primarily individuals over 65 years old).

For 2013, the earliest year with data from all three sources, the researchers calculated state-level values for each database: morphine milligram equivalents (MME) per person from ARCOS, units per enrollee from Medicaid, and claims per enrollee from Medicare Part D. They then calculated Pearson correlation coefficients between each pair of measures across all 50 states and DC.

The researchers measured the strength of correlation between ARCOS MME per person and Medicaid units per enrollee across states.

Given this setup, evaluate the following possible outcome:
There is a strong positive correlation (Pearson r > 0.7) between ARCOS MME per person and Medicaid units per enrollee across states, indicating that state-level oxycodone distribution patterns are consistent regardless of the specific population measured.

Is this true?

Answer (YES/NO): NO